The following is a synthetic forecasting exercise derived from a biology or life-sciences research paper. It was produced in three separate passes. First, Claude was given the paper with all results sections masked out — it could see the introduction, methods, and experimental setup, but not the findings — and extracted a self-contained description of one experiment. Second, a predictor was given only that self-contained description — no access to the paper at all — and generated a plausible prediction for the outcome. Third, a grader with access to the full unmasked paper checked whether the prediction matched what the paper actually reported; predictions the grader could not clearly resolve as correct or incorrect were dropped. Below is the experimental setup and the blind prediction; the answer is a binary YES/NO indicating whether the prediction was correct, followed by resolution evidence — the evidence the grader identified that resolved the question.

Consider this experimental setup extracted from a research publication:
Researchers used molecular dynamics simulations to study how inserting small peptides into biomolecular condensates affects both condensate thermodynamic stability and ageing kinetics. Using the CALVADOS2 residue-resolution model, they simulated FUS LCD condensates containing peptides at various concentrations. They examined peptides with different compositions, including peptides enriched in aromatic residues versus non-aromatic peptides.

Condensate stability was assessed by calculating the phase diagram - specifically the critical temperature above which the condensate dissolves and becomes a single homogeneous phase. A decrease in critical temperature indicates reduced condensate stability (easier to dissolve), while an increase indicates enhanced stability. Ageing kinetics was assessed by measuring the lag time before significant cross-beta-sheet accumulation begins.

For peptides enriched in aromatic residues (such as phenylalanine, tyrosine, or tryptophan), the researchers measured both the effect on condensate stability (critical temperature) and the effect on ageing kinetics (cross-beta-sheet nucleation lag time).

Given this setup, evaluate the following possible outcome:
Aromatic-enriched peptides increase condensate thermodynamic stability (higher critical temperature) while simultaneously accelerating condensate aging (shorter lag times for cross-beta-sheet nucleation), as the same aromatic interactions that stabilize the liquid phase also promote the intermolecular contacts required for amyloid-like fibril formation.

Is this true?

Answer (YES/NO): NO